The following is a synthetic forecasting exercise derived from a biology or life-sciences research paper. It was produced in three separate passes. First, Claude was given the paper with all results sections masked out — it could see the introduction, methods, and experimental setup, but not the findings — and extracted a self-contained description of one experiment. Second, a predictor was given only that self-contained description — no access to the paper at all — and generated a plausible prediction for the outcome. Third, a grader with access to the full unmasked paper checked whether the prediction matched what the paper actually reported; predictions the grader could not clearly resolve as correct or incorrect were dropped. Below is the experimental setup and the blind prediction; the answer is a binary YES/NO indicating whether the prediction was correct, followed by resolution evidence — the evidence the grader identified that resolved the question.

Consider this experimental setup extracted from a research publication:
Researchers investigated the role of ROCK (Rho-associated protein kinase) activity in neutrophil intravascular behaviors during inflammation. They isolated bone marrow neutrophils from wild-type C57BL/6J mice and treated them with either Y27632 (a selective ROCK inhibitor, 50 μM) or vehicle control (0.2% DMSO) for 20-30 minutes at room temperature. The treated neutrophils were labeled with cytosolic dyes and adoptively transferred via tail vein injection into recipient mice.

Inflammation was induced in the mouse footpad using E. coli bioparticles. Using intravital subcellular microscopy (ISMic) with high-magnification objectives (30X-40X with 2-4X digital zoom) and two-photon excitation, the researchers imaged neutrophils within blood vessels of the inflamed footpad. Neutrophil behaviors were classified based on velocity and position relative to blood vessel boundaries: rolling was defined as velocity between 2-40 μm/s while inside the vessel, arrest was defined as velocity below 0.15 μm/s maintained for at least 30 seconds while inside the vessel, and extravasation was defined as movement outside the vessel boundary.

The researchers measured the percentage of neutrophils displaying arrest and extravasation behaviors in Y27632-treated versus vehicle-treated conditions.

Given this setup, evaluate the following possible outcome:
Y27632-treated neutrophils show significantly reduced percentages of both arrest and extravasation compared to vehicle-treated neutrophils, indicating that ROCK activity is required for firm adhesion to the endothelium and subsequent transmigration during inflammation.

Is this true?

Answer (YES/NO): YES